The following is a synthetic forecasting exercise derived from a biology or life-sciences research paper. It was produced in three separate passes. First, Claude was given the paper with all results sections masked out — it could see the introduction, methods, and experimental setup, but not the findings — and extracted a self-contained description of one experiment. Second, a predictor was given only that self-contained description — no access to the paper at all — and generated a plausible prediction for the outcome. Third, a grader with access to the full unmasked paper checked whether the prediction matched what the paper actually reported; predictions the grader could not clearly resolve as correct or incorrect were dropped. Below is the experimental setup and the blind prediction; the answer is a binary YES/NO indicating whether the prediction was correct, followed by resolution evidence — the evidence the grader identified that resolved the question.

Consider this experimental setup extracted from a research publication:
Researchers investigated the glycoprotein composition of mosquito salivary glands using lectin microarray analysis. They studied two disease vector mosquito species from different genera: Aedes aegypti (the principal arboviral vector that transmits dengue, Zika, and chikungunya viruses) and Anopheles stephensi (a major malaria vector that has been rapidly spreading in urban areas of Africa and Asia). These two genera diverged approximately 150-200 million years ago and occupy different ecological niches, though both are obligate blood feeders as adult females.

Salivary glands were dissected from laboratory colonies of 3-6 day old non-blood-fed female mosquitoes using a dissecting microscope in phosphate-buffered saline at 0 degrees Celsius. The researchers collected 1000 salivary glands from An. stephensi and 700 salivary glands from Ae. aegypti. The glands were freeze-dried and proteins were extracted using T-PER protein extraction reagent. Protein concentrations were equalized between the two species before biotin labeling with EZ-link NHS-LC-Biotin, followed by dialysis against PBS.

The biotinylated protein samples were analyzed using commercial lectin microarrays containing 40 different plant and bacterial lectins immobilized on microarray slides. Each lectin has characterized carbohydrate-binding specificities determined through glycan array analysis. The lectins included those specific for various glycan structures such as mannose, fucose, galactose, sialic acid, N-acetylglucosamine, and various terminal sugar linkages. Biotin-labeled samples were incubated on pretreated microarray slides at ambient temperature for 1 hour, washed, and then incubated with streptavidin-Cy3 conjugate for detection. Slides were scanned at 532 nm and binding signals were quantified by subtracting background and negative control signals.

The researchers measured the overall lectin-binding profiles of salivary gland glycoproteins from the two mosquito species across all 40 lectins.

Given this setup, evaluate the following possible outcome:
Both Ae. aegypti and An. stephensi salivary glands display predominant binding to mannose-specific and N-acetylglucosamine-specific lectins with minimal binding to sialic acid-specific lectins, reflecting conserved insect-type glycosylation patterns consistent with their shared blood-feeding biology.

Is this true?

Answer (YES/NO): NO